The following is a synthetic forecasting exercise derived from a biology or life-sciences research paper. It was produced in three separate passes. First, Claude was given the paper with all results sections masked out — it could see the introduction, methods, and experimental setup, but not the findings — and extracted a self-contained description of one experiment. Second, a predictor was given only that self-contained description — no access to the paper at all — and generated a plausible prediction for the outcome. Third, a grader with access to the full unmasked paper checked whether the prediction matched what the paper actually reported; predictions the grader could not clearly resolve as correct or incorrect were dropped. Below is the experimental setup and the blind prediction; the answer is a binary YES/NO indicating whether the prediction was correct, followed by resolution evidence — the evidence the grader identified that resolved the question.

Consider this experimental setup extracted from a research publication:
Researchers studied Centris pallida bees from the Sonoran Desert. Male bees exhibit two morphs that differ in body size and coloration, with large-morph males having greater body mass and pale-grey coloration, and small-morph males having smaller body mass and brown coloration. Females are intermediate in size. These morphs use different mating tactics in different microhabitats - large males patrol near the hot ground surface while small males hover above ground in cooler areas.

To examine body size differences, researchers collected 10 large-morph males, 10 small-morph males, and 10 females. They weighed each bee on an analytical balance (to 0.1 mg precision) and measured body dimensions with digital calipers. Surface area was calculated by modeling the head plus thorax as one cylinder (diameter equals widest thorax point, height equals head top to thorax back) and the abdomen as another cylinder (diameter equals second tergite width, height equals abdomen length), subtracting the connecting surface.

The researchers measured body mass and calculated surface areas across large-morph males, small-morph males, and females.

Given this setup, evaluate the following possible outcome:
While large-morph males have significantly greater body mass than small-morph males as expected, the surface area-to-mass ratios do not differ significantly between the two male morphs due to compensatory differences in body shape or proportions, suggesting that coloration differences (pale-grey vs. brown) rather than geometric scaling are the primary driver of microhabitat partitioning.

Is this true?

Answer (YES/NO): NO